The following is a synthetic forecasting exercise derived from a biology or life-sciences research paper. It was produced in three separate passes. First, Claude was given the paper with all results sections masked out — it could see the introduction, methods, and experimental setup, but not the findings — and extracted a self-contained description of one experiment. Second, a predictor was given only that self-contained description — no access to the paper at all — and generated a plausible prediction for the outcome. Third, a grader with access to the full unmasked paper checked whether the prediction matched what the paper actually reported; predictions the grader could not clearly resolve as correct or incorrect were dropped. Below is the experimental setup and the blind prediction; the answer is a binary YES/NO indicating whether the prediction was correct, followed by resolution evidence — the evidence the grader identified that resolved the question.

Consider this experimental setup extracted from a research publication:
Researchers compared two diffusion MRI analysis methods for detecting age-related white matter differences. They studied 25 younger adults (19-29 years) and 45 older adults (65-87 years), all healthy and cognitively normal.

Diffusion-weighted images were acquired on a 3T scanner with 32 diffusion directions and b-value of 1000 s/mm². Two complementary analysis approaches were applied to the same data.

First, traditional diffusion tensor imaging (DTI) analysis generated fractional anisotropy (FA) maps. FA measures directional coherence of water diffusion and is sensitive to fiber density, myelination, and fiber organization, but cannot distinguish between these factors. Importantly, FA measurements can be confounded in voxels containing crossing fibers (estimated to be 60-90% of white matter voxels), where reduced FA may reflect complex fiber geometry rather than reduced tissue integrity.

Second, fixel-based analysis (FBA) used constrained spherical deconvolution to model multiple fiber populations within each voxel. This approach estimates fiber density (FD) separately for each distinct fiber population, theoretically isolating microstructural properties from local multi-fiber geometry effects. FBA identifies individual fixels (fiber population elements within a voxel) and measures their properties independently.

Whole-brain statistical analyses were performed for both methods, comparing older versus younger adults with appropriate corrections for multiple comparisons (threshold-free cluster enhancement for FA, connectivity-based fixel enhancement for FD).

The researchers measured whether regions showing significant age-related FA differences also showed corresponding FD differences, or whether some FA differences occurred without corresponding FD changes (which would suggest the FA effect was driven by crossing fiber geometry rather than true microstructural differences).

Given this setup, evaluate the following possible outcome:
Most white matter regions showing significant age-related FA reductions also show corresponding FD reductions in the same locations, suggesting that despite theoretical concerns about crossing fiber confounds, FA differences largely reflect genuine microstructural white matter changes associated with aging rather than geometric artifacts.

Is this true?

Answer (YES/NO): NO